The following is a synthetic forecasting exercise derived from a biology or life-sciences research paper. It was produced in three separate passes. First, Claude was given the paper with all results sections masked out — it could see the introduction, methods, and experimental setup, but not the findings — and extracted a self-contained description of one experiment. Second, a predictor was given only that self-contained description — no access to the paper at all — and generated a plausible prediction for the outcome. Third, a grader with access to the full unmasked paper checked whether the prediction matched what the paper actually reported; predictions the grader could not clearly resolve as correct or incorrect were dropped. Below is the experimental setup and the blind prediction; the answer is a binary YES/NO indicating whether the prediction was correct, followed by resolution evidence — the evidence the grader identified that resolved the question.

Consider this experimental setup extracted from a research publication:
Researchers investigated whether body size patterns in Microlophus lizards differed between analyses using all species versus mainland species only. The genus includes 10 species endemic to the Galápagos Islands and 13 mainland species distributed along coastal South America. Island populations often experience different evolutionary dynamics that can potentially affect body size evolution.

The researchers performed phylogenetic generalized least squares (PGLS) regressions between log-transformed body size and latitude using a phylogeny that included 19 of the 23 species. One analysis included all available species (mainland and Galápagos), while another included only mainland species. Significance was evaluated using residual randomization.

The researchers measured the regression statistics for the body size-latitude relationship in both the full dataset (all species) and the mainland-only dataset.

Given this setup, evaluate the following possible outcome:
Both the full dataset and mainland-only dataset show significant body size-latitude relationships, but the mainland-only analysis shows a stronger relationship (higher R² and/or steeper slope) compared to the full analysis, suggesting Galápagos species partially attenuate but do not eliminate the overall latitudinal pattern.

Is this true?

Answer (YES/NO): NO